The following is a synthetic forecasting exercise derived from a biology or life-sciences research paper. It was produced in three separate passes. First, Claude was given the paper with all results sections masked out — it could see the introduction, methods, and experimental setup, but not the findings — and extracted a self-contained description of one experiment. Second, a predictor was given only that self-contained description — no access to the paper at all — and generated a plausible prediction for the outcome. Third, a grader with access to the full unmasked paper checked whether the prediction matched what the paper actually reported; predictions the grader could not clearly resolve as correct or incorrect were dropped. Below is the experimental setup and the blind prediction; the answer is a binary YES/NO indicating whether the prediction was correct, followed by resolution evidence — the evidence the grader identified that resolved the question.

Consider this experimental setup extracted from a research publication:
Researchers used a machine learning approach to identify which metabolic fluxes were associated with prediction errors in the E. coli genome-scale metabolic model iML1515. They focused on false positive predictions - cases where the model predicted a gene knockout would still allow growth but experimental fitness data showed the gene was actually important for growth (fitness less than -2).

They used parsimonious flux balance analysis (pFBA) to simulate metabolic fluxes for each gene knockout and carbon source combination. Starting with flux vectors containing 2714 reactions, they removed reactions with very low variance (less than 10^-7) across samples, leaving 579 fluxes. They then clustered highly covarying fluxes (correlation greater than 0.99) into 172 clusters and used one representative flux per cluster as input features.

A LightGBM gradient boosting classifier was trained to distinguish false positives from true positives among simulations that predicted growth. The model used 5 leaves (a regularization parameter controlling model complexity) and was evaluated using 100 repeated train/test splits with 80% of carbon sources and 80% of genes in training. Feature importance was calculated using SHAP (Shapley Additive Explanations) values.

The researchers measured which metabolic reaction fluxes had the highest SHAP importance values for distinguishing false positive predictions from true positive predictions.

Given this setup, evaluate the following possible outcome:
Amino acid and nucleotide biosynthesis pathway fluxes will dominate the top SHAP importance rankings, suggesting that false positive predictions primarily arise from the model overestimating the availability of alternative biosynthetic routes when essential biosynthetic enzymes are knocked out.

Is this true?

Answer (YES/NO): NO